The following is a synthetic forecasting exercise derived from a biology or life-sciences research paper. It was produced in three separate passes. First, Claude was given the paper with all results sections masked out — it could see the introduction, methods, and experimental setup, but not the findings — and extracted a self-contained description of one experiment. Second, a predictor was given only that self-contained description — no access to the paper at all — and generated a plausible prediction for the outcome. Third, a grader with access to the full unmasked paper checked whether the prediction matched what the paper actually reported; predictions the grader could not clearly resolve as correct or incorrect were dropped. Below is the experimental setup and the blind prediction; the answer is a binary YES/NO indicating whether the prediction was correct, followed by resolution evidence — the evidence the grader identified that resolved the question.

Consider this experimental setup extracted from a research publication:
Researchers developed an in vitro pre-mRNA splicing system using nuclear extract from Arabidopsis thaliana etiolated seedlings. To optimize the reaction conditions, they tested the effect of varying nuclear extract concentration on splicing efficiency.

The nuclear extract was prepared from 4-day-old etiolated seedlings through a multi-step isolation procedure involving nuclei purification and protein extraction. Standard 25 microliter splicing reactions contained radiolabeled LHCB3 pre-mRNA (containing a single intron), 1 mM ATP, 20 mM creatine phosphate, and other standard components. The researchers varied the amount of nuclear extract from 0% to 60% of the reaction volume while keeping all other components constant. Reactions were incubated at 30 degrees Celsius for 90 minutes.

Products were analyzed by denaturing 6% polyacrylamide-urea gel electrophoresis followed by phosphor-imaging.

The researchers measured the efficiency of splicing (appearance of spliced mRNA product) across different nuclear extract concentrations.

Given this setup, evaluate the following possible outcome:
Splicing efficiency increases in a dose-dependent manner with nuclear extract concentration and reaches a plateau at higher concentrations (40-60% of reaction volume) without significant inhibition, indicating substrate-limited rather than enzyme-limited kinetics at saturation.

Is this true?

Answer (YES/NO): NO